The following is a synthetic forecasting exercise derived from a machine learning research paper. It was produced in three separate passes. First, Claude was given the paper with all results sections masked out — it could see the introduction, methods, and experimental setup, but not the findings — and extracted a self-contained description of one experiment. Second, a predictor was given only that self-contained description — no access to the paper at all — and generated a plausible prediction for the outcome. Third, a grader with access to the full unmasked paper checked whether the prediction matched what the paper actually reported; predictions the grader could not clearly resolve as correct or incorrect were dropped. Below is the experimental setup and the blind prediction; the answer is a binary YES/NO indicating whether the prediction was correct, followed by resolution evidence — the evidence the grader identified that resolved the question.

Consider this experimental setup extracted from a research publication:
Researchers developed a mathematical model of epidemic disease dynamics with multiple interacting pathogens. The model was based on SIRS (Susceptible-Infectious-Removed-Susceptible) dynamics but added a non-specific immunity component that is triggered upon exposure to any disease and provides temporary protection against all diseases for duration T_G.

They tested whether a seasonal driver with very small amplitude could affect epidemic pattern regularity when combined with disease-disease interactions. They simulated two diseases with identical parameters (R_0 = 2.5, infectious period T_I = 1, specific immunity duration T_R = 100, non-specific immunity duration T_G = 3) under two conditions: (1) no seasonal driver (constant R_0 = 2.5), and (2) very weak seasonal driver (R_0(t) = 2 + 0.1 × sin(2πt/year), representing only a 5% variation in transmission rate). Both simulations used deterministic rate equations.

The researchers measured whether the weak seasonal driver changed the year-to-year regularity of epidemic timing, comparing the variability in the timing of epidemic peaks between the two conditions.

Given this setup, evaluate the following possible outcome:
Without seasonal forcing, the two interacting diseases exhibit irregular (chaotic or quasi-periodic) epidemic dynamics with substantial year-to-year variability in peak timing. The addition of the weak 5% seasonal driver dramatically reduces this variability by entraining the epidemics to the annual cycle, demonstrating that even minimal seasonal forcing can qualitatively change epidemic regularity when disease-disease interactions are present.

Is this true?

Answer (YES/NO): NO